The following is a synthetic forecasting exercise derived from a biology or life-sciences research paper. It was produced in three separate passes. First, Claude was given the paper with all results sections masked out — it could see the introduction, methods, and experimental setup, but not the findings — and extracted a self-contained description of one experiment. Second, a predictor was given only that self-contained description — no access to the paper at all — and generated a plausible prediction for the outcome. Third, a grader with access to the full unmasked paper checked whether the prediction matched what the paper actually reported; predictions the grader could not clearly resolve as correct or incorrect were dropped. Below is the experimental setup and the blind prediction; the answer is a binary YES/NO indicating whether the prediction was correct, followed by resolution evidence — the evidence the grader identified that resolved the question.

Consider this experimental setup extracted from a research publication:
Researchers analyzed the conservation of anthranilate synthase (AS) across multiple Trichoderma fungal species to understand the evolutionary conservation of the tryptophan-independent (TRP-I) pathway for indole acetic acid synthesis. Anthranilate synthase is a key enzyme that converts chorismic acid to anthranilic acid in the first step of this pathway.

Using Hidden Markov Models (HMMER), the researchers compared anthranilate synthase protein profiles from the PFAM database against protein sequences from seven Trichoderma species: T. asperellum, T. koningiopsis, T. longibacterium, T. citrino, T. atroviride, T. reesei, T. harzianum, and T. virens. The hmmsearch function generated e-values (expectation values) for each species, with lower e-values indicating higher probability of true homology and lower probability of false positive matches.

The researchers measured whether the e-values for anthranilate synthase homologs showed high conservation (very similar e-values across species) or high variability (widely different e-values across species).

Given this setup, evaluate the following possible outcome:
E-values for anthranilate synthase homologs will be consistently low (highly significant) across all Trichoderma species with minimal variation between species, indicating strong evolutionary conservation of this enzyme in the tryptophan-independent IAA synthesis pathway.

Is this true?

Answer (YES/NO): YES